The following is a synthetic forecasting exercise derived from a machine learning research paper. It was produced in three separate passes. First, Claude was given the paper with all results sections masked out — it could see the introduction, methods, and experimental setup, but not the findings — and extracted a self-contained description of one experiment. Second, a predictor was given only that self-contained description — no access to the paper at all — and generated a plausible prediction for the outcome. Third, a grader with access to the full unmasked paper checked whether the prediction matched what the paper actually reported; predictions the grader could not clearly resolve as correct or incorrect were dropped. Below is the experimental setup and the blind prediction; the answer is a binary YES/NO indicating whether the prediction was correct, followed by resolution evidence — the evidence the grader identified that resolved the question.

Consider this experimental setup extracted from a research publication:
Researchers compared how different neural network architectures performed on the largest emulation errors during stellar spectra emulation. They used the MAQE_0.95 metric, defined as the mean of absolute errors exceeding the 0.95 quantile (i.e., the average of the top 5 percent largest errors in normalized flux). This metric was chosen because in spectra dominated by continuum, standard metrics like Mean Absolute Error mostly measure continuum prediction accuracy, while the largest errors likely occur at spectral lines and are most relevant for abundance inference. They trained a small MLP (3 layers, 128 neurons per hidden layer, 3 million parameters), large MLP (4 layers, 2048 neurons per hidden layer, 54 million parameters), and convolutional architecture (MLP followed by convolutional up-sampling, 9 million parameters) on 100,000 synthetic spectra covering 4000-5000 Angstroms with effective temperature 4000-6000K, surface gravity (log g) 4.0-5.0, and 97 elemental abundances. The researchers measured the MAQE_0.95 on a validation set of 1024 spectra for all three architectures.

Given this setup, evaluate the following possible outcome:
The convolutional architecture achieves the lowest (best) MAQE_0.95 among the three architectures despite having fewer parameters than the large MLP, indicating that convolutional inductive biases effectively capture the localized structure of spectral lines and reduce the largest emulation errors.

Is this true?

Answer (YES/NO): NO